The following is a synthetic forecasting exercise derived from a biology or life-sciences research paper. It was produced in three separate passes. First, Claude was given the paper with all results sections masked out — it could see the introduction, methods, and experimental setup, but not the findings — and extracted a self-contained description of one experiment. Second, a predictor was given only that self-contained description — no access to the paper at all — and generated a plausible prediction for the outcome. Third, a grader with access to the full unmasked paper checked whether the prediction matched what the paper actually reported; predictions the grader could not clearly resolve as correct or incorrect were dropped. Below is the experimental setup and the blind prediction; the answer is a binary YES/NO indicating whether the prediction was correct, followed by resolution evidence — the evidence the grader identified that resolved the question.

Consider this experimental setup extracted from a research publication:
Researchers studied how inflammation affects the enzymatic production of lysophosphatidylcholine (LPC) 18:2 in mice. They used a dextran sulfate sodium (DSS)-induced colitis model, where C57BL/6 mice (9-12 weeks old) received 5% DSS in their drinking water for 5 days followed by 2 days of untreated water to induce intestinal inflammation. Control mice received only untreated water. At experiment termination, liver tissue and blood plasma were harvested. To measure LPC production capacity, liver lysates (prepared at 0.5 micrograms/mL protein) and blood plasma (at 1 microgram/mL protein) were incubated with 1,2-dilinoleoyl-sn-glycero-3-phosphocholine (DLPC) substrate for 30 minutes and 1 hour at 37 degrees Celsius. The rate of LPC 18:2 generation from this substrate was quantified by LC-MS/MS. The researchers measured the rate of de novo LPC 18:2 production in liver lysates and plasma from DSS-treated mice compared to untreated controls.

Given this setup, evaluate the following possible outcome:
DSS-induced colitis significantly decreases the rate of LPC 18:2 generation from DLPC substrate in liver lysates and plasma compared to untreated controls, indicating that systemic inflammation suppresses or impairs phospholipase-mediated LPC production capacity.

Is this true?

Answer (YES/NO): NO